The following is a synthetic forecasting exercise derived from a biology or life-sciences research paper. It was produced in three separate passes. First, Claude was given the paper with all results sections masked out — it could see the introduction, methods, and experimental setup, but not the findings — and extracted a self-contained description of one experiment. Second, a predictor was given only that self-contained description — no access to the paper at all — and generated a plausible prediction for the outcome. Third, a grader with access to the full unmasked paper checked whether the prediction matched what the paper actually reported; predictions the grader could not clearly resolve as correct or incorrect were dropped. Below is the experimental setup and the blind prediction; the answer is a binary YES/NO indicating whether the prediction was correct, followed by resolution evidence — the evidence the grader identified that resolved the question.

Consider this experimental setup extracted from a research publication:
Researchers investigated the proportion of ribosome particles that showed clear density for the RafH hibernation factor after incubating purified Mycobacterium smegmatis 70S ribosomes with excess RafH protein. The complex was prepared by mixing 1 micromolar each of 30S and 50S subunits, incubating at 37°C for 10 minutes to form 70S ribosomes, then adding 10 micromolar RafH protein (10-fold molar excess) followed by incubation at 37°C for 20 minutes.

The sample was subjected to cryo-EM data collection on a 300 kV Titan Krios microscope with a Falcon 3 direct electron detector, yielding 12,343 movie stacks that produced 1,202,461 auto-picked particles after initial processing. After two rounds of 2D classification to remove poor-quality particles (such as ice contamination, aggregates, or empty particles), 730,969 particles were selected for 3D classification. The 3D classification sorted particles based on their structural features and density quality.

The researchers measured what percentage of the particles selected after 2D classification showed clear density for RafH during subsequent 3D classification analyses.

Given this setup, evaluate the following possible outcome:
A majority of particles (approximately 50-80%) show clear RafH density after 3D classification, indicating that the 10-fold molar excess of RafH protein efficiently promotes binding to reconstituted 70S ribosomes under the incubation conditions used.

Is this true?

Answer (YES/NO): NO